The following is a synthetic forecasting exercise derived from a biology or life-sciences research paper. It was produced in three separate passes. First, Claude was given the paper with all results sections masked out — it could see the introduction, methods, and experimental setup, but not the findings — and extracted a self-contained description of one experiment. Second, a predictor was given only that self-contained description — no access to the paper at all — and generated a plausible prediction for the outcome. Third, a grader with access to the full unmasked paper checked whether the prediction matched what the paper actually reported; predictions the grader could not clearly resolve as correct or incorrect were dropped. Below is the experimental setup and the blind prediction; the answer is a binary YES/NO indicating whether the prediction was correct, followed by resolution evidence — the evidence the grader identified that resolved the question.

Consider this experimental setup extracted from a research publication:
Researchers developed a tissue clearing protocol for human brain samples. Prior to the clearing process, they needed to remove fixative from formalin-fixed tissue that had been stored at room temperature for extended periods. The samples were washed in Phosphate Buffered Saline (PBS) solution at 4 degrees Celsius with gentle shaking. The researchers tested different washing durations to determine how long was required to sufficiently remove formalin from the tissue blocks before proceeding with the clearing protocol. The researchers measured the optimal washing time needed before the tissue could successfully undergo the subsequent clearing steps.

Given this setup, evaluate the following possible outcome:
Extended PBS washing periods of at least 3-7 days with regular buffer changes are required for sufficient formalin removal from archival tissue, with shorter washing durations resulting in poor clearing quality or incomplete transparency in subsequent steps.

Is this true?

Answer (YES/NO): NO